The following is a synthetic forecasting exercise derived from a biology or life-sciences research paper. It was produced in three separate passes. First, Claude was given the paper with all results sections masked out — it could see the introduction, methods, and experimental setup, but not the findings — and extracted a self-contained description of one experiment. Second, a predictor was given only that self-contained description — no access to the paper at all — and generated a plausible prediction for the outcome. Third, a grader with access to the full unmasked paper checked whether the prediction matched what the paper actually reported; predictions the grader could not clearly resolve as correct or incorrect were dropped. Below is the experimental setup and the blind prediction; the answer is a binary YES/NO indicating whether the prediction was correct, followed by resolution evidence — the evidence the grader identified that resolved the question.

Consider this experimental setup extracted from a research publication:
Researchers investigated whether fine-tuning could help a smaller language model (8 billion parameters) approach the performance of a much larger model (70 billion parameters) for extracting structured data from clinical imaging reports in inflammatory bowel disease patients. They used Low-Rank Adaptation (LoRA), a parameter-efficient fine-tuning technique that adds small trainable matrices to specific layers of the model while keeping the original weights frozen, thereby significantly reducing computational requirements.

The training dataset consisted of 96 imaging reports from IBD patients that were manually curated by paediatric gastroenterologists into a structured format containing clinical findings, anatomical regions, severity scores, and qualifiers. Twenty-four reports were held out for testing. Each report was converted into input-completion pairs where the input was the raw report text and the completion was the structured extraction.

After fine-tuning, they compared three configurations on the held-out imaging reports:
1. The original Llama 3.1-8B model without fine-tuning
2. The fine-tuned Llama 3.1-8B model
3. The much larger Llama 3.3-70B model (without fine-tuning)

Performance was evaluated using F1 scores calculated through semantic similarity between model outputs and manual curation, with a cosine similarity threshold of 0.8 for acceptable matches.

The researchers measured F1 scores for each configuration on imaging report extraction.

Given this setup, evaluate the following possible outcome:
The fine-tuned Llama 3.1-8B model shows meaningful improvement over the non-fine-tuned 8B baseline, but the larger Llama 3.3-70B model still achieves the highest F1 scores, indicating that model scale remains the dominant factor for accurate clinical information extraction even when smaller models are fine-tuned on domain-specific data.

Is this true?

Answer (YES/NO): NO